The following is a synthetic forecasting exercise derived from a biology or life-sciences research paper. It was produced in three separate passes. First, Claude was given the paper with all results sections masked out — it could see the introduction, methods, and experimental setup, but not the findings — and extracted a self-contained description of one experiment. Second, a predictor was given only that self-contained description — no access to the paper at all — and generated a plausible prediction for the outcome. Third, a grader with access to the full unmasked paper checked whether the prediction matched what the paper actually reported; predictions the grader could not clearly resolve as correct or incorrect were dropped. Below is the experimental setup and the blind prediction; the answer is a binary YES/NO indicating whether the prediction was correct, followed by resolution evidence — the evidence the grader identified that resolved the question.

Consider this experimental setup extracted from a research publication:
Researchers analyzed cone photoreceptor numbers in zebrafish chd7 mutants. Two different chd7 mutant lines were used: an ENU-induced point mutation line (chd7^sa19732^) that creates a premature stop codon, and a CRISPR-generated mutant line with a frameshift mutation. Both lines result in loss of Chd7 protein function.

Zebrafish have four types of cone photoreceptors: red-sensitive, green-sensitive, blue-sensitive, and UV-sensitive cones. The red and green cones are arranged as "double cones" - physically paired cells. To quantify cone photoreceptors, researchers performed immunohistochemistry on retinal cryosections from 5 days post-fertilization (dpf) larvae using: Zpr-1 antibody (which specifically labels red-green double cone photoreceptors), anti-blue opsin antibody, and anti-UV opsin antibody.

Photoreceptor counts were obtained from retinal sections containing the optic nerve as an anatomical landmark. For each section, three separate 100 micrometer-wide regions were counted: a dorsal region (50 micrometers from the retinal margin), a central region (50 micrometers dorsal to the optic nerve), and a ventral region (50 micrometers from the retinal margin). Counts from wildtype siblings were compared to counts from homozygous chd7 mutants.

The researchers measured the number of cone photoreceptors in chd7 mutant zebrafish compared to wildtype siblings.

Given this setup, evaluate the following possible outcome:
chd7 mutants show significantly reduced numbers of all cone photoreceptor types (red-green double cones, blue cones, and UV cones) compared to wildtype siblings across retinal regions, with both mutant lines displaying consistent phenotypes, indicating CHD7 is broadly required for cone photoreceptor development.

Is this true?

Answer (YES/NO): NO